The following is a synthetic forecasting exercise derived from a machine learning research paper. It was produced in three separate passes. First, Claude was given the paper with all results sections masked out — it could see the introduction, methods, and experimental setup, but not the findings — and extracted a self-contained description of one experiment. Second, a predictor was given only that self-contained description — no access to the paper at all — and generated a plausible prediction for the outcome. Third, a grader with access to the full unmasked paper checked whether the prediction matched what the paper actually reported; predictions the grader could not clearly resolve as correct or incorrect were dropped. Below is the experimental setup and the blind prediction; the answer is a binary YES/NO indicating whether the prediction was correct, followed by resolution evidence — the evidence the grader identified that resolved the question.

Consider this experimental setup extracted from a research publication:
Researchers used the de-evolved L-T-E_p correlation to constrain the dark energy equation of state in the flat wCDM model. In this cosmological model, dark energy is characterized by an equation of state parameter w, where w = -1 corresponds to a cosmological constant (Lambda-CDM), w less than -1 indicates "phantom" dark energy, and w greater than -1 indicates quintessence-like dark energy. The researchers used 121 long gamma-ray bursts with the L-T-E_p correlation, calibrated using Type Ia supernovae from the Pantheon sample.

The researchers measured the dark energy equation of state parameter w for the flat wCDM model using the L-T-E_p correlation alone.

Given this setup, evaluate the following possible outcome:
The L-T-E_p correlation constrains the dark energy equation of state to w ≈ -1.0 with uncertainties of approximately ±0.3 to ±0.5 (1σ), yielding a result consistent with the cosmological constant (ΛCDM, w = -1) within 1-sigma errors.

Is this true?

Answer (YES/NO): NO